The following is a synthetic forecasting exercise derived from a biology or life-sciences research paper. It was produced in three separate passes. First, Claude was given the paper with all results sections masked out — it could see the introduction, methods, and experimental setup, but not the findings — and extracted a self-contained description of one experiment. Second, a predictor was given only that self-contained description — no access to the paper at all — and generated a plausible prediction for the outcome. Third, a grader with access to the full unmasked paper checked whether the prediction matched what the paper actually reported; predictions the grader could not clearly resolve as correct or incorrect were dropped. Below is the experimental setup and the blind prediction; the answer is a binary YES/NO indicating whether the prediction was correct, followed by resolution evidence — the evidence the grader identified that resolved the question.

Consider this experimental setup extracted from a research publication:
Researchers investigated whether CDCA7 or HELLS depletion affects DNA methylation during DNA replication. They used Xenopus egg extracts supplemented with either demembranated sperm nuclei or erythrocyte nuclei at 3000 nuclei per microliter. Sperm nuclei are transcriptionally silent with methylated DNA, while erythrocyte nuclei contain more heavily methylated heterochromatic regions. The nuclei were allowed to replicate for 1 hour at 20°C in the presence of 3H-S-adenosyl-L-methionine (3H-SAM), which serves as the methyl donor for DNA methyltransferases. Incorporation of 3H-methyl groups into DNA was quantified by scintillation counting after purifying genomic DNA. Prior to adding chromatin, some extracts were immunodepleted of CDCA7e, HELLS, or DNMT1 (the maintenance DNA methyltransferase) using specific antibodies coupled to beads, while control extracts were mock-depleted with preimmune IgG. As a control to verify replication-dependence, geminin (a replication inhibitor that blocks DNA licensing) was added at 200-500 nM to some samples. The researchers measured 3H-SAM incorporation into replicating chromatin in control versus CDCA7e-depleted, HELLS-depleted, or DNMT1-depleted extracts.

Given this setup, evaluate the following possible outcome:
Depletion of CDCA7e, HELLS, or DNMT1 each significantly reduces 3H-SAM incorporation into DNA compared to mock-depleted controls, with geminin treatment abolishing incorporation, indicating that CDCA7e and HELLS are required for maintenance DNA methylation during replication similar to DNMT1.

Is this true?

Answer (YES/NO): NO